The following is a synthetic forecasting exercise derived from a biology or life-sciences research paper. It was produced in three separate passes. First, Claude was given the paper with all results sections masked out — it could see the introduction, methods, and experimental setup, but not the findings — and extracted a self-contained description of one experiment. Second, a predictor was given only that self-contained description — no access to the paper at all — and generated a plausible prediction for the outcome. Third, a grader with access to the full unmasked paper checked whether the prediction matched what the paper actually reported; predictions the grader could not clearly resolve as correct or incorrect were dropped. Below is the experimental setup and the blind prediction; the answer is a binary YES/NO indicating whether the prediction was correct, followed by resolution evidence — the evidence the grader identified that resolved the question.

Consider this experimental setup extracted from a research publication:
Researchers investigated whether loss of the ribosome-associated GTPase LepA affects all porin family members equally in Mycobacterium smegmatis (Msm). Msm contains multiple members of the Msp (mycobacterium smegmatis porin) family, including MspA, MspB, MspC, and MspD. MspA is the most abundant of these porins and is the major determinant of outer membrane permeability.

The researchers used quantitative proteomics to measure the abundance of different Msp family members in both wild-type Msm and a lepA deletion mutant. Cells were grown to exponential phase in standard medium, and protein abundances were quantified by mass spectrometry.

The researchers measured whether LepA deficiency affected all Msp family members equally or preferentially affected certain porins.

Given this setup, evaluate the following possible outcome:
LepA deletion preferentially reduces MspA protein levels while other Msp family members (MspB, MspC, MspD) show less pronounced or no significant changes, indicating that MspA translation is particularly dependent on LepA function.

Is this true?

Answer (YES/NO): NO